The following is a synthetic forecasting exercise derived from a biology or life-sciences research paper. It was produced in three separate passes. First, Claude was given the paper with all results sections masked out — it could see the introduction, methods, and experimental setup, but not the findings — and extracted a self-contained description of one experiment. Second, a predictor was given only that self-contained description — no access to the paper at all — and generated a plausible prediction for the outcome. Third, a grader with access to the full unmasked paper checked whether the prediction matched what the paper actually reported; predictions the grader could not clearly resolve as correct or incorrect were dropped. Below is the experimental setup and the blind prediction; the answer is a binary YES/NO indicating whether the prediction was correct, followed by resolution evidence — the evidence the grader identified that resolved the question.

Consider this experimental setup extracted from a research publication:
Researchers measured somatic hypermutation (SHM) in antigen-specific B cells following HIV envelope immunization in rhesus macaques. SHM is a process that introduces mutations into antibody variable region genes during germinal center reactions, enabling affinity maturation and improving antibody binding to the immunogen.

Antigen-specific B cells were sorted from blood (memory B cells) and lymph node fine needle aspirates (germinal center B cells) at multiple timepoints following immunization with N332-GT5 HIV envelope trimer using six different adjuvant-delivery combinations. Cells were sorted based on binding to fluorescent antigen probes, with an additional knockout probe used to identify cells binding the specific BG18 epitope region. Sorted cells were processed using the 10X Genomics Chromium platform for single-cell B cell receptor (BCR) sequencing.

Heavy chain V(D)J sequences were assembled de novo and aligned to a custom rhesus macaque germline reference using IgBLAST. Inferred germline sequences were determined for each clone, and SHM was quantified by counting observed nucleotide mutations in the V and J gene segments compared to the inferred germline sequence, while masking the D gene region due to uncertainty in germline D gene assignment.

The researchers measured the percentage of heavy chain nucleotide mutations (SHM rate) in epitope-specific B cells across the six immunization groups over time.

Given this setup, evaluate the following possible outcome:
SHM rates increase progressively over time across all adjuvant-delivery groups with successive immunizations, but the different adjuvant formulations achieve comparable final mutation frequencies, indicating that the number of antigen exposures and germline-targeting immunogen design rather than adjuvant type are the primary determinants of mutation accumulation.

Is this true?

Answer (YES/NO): NO